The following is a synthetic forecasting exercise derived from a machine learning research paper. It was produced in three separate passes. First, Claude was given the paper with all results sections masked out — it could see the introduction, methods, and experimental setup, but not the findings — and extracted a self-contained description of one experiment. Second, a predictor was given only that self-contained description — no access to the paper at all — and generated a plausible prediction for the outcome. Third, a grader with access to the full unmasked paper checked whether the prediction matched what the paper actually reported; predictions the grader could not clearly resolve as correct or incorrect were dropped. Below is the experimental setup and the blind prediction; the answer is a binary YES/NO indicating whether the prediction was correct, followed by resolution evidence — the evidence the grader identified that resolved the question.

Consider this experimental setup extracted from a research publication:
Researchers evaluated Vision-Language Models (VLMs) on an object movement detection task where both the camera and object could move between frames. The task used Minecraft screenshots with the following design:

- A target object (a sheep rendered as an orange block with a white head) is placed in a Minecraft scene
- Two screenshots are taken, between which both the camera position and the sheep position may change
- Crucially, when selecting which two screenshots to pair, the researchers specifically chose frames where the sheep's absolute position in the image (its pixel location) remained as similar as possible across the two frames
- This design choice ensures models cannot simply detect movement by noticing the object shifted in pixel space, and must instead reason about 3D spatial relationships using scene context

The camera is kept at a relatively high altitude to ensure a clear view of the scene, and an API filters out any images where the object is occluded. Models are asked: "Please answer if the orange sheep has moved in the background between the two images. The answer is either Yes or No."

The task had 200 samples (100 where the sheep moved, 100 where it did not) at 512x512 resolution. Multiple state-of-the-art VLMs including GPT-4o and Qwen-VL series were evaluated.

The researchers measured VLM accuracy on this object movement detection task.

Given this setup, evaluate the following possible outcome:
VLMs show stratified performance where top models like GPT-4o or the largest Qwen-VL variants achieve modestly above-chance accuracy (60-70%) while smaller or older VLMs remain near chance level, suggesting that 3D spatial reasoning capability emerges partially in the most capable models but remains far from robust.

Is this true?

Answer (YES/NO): NO